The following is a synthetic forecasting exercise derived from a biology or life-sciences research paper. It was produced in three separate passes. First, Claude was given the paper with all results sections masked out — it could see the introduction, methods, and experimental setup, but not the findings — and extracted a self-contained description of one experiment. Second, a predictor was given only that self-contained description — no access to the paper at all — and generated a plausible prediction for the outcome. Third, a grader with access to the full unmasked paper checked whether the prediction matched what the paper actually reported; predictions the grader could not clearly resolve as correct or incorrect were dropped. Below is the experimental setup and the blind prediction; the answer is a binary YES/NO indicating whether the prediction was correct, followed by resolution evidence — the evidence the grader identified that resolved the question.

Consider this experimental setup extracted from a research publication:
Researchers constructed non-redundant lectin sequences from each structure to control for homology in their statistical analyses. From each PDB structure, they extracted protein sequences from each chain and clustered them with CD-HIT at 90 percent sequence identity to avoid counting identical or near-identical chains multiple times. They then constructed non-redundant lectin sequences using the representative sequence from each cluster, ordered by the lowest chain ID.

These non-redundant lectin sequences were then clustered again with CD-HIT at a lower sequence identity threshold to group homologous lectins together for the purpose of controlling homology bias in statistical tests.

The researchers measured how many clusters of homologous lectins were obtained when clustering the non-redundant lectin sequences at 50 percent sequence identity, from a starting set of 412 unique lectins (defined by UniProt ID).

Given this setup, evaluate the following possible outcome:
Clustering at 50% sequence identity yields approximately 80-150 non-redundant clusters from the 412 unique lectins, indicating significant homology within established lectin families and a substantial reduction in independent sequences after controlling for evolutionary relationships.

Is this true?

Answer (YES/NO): NO